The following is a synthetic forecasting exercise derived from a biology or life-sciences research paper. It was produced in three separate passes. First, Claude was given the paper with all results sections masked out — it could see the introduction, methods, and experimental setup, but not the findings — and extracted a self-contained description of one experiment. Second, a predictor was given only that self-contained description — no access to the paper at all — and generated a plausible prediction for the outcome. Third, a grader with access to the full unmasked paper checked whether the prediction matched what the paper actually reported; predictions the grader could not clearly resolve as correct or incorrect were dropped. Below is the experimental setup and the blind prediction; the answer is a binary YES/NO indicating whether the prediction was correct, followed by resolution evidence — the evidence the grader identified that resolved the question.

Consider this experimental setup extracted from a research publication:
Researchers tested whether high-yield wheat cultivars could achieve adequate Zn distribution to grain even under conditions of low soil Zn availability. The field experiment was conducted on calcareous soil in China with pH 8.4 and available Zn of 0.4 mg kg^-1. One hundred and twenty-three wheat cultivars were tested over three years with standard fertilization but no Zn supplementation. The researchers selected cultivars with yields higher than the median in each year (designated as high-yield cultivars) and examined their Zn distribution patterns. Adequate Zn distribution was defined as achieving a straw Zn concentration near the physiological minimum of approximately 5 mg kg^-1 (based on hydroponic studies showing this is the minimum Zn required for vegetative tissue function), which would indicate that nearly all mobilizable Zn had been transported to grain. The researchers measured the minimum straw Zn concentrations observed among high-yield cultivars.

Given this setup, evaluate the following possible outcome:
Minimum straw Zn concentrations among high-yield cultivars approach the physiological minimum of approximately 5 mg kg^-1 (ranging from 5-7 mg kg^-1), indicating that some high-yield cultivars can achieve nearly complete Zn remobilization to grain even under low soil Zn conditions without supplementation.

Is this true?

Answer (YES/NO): NO